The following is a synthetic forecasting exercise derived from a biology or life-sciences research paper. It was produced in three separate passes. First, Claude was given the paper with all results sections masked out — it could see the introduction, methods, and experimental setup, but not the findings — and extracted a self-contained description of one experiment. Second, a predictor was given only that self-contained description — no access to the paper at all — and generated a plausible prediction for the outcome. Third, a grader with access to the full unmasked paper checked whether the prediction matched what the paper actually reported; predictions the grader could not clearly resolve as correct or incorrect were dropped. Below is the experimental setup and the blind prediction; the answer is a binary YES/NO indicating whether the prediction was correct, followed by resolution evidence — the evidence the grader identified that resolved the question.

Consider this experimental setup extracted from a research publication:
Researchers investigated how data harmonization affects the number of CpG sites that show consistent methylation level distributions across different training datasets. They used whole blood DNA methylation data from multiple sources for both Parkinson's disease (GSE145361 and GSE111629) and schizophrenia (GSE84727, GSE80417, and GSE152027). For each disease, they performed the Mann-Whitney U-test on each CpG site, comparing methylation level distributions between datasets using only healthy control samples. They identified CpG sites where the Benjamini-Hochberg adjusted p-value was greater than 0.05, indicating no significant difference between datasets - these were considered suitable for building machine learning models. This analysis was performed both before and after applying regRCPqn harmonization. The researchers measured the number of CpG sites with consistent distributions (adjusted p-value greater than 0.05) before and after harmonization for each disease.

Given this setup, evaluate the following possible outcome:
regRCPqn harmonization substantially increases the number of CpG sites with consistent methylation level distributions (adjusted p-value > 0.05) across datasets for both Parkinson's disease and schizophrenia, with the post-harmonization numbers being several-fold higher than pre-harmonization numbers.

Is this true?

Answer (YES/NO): NO